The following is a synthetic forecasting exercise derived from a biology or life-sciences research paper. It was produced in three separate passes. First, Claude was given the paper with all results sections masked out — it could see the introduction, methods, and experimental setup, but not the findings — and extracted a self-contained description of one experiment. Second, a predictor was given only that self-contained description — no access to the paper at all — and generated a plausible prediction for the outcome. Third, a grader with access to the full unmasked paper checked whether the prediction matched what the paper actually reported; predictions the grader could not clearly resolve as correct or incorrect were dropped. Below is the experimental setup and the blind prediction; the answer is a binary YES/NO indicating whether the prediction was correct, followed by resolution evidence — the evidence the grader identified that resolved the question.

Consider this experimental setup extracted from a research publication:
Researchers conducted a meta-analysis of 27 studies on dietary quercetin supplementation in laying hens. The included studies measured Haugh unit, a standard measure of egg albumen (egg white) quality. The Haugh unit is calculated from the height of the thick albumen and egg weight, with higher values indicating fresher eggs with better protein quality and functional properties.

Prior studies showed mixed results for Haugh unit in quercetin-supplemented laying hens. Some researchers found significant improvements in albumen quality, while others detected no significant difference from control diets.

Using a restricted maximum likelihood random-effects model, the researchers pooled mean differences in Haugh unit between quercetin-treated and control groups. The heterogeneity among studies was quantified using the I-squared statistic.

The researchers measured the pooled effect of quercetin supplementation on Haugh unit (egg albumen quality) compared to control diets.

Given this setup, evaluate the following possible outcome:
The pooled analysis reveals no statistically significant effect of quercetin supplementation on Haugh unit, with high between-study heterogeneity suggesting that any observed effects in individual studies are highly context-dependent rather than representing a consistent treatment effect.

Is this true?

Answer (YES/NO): NO